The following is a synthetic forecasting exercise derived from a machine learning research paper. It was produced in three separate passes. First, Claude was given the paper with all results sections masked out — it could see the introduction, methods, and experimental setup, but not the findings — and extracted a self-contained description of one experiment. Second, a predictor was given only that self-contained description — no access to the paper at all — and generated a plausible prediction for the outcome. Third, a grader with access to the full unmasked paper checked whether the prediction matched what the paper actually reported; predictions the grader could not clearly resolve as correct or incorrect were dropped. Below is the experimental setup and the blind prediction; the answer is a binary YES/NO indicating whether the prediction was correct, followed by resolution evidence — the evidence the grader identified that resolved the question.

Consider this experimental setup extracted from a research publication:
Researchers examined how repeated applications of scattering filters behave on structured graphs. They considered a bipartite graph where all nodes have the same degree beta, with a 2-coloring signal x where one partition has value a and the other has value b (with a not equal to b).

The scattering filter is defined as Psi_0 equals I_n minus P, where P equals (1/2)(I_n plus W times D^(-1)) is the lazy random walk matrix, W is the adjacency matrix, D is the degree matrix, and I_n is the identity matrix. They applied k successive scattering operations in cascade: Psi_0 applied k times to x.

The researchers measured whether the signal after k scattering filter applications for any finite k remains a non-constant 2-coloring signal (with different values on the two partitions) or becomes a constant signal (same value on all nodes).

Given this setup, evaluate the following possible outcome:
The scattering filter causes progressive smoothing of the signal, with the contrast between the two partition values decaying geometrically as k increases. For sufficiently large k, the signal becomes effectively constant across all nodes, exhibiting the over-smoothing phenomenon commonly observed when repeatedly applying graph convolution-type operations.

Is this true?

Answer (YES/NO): NO